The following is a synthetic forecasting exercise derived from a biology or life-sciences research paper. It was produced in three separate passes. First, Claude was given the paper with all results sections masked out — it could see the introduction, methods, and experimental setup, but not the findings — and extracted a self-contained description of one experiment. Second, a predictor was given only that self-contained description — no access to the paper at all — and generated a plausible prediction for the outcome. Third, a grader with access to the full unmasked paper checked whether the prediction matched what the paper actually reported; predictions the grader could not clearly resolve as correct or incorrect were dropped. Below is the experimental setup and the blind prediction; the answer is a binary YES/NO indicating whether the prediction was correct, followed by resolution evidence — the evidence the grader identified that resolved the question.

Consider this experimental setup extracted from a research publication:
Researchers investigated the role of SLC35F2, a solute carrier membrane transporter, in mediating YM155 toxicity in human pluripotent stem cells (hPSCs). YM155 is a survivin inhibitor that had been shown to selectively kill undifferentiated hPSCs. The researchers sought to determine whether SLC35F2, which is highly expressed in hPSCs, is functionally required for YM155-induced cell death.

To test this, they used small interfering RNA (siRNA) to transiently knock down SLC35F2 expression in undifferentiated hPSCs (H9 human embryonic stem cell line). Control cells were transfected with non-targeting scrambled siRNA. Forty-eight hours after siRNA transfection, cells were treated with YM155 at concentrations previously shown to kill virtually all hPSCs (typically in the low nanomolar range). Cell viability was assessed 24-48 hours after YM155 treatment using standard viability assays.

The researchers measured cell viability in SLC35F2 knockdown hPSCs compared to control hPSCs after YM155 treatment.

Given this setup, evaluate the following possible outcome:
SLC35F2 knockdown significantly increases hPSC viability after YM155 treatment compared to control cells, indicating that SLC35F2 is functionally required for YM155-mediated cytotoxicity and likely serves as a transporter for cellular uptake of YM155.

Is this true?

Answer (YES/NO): YES